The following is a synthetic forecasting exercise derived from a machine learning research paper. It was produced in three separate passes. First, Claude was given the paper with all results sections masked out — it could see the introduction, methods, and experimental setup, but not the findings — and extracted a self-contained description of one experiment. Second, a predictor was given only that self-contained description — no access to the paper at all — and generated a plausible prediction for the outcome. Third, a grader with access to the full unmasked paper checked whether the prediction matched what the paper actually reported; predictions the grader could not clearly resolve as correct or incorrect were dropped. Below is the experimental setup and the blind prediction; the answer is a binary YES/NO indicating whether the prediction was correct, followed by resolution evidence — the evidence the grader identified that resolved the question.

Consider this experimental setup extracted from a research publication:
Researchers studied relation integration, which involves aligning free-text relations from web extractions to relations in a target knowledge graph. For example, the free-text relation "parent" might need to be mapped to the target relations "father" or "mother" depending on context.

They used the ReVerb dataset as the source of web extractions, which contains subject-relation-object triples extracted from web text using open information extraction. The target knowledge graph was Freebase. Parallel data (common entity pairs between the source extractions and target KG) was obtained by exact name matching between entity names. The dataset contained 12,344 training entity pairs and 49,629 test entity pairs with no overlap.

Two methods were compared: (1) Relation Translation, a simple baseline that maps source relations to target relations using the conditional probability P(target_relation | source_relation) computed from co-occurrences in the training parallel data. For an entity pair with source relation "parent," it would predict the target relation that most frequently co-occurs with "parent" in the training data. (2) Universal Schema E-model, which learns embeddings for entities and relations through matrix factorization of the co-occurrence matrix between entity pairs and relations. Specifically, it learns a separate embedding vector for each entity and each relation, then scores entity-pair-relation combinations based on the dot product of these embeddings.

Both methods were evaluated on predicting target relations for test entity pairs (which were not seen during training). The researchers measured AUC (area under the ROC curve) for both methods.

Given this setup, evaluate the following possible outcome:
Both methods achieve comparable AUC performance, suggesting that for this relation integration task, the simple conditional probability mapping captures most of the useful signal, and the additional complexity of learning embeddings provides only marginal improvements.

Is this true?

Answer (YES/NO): NO